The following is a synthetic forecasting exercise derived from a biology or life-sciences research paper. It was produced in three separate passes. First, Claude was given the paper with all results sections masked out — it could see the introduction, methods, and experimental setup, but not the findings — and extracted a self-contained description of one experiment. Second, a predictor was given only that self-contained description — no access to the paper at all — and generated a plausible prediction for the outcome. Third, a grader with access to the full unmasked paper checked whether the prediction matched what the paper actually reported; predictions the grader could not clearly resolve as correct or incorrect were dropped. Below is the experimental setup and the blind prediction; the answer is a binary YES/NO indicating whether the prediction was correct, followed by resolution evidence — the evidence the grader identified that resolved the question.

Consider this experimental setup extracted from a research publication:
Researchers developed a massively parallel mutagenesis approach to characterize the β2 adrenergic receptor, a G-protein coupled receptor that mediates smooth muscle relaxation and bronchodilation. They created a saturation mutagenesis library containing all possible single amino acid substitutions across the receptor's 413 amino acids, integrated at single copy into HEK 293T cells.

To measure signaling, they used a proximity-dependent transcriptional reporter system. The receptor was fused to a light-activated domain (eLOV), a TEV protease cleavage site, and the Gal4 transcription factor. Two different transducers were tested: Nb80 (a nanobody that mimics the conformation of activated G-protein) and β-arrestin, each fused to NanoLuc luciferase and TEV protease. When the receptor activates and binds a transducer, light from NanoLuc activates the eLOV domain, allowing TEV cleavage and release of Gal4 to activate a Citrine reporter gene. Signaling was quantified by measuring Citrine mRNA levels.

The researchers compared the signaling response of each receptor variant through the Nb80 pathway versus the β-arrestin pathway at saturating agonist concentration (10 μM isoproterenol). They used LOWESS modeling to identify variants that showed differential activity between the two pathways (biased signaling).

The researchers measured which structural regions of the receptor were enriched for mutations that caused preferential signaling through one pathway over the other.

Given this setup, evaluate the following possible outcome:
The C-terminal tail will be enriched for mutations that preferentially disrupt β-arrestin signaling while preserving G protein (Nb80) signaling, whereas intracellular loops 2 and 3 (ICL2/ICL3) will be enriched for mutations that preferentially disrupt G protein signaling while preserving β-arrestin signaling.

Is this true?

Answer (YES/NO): NO